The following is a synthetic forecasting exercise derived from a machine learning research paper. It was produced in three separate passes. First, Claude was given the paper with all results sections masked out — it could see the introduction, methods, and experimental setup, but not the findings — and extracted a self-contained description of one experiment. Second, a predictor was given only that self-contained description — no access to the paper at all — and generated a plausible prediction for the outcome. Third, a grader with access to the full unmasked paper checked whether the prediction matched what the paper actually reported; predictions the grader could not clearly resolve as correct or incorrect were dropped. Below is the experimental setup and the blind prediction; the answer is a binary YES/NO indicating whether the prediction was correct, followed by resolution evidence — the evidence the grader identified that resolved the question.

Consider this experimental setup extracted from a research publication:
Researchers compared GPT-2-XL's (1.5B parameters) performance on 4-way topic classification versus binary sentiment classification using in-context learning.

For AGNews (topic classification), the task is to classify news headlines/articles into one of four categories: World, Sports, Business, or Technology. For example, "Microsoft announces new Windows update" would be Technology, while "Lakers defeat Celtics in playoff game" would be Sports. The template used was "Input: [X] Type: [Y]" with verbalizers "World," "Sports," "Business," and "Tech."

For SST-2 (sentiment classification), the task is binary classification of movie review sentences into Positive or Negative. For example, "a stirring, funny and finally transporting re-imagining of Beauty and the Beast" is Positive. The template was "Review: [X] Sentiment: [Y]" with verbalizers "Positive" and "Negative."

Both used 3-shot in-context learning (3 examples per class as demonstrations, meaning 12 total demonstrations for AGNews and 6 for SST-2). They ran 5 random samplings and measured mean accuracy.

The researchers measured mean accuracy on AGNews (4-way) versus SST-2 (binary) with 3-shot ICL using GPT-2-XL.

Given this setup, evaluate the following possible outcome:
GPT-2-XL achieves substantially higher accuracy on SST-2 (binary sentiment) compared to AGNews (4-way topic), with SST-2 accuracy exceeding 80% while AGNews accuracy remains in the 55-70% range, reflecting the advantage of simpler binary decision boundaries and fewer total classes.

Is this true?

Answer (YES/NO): NO